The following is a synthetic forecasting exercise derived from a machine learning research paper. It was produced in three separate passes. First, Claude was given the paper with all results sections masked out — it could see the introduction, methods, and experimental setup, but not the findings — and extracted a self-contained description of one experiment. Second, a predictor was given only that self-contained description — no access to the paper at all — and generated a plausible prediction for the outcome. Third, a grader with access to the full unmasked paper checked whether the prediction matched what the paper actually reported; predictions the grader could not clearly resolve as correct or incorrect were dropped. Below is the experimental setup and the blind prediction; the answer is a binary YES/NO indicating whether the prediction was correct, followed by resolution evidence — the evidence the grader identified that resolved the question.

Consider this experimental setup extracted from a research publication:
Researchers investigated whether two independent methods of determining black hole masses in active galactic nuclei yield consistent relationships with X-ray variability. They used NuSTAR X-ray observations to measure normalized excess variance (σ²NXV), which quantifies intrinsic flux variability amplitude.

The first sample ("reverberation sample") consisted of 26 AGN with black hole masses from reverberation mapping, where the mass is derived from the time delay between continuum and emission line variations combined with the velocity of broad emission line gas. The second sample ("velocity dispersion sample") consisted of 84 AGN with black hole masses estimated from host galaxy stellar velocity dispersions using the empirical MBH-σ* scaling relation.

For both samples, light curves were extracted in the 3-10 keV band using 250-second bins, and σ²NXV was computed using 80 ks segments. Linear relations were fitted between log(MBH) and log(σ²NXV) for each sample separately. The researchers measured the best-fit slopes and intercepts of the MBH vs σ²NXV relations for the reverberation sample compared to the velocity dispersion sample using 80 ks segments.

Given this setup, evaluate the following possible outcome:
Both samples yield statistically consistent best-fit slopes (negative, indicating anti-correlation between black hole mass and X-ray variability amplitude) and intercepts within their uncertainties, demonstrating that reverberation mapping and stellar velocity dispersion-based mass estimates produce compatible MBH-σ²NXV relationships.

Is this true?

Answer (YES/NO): YES